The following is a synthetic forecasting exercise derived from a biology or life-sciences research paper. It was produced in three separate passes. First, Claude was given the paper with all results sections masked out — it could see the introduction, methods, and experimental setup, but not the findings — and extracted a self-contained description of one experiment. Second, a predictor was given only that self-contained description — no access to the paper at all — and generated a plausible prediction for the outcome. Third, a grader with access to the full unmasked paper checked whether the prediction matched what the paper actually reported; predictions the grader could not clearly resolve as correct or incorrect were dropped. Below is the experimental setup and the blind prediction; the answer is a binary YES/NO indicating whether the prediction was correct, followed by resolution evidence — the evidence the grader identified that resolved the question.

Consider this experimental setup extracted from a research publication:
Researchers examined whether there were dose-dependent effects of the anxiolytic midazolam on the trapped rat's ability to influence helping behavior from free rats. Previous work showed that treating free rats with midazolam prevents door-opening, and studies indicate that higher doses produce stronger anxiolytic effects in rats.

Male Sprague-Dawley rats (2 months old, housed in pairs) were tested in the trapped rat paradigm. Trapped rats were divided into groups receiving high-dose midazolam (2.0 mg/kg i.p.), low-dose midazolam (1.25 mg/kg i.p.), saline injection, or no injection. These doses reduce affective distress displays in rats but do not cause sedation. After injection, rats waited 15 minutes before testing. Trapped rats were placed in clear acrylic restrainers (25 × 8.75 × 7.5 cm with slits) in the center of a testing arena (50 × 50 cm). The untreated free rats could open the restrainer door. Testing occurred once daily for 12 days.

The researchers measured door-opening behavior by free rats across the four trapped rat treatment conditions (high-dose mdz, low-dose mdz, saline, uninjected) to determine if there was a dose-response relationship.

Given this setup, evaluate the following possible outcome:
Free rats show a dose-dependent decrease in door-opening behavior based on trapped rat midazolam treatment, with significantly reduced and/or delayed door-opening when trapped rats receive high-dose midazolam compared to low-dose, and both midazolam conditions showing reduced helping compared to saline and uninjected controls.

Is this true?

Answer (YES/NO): NO